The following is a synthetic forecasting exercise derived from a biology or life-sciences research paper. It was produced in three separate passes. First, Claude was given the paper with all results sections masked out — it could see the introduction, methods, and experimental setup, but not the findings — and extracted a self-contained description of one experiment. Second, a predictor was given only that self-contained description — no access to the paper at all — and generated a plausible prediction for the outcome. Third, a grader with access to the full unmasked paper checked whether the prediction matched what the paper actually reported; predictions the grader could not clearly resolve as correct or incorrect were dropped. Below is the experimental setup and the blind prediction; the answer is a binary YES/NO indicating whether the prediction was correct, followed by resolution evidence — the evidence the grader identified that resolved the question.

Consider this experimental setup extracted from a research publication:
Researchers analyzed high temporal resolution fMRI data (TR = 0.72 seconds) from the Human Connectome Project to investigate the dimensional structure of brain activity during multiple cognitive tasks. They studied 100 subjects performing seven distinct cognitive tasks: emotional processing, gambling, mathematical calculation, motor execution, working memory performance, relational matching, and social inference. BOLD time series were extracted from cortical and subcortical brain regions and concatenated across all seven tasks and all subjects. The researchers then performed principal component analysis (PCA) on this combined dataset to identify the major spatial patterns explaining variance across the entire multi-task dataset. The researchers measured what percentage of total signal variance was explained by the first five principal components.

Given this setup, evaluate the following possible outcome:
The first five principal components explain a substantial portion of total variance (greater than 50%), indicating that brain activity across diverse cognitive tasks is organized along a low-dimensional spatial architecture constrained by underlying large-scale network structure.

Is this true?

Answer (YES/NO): YES